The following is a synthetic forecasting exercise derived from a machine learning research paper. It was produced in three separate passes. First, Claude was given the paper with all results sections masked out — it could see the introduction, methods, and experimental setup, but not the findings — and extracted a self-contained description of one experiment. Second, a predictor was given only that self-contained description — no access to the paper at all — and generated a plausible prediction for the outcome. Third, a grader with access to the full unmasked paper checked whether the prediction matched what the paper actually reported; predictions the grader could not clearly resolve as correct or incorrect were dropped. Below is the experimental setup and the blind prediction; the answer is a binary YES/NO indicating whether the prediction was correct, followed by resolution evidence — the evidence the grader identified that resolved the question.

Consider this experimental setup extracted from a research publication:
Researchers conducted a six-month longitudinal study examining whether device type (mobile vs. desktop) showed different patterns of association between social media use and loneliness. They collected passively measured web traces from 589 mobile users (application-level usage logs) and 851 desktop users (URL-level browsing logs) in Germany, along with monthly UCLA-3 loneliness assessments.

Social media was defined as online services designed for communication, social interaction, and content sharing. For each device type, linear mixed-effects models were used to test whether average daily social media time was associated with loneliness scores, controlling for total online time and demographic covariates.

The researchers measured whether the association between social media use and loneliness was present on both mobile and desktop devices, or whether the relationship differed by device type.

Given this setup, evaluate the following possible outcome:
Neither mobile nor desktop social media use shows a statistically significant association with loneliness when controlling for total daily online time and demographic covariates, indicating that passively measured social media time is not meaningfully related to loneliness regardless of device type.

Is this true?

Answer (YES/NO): NO